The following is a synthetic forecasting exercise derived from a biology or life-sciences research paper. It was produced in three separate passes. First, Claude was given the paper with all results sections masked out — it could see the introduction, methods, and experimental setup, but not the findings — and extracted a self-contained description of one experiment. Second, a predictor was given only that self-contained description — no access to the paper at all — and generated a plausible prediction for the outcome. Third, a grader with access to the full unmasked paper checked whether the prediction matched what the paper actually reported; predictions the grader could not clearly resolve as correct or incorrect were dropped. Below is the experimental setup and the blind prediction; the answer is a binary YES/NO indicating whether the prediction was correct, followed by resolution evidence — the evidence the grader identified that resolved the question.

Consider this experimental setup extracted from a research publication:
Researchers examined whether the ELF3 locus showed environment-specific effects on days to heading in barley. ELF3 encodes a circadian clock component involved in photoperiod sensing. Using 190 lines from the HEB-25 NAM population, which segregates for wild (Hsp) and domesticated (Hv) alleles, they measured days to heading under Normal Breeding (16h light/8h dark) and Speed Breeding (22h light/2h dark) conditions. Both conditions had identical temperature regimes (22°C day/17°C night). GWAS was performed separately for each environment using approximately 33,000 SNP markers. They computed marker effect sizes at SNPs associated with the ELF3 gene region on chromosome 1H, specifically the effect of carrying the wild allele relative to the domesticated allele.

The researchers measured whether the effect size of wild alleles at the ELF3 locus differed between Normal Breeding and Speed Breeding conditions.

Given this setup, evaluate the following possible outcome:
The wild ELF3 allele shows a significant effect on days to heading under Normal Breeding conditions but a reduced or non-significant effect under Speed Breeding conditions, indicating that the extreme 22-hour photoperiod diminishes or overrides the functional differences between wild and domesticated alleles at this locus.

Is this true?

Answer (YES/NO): NO